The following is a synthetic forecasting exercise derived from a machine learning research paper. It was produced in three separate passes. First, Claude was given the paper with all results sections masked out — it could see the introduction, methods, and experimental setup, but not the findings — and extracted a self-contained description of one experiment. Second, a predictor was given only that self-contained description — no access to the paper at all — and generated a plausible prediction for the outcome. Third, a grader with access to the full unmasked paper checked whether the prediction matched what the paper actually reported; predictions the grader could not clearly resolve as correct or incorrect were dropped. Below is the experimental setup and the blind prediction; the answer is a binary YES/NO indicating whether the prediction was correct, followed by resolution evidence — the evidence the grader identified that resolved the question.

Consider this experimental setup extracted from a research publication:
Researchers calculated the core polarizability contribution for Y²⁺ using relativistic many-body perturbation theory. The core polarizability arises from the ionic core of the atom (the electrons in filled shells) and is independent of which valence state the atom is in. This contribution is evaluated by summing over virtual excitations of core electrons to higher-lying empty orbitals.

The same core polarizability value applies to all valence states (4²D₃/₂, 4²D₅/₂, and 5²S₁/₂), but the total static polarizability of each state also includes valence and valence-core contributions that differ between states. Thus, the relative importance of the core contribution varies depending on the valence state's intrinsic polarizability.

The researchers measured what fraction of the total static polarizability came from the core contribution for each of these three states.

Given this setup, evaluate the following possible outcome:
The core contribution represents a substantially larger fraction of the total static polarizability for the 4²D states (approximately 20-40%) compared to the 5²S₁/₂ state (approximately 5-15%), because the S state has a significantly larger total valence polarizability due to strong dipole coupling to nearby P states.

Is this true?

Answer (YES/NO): NO